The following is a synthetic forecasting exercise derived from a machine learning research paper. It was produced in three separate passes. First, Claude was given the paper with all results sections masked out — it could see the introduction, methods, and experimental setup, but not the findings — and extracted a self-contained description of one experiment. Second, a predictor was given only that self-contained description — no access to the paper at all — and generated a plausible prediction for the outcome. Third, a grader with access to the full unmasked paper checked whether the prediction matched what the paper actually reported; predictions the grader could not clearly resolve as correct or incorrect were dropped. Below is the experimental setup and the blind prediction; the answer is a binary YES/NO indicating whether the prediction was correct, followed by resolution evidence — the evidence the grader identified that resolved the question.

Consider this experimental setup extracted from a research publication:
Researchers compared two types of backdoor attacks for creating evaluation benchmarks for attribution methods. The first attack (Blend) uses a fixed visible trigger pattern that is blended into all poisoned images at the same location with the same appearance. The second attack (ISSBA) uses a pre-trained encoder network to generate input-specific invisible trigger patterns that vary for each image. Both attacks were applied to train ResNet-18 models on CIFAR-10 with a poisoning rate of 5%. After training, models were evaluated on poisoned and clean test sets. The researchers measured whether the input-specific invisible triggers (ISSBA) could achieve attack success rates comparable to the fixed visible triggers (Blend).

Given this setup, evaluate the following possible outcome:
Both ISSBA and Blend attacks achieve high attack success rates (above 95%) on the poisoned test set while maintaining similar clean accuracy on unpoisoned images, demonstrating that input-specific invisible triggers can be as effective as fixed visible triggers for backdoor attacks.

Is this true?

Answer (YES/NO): YES